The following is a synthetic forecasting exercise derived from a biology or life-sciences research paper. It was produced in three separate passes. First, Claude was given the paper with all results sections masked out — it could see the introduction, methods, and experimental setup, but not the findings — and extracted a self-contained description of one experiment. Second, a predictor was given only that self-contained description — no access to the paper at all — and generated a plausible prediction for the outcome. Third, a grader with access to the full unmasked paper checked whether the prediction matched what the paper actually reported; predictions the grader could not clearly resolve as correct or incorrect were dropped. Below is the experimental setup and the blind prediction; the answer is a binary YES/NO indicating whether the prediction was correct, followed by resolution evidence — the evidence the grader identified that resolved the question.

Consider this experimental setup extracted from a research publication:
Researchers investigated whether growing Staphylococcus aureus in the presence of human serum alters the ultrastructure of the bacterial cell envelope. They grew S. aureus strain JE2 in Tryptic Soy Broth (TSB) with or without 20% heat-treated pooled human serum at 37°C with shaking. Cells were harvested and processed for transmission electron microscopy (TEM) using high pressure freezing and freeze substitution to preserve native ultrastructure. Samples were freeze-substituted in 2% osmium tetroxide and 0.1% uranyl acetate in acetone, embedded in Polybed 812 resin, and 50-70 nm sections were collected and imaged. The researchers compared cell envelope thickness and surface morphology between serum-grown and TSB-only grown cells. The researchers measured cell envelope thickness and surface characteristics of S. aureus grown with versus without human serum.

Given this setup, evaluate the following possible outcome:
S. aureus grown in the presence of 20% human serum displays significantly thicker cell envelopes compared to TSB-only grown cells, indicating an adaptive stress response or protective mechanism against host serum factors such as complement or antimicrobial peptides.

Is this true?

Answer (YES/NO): YES